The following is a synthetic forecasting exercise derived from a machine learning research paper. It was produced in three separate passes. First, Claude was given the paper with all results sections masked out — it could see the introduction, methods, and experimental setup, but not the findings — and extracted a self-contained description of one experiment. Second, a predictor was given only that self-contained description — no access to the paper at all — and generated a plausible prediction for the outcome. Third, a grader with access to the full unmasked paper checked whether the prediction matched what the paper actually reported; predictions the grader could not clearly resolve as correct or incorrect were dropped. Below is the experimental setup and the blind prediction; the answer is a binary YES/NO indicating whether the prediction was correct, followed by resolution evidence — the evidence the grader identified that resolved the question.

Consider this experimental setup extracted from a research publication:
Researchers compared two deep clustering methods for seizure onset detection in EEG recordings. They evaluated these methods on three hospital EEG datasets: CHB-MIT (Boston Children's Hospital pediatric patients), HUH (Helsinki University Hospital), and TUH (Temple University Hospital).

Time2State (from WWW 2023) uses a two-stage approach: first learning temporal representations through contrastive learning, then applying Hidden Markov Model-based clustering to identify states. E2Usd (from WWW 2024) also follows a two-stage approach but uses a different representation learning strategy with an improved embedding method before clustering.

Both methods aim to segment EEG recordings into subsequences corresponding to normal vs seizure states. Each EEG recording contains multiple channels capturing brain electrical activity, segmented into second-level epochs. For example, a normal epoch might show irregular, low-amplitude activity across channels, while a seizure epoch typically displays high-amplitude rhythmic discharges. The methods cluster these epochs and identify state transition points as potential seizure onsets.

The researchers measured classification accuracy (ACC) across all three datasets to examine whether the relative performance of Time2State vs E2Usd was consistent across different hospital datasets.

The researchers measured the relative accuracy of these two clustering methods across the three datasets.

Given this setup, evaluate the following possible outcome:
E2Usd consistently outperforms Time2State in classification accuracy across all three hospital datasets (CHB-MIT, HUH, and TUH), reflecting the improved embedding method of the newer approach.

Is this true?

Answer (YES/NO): NO